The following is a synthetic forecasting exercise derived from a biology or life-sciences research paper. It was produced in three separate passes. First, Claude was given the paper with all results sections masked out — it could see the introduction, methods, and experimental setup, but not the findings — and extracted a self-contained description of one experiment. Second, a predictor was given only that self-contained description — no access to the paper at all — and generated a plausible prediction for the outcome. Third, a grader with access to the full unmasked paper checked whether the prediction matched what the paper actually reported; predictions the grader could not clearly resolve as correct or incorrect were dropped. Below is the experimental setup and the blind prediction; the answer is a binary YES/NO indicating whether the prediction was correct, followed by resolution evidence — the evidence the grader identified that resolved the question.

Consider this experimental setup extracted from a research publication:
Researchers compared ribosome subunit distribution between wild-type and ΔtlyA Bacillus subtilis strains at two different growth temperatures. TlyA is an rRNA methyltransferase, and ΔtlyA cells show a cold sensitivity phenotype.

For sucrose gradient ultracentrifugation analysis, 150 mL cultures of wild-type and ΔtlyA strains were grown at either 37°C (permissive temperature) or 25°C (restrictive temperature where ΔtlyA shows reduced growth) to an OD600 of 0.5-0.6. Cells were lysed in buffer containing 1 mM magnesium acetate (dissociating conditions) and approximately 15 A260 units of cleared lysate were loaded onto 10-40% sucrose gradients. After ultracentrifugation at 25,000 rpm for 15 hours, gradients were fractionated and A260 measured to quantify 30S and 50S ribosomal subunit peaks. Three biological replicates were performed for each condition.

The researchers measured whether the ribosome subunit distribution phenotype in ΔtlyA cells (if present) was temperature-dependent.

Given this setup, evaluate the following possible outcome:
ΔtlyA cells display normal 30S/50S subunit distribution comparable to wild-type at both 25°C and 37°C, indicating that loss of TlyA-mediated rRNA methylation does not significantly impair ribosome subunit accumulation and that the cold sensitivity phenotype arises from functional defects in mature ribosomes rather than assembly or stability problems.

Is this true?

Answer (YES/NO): NO